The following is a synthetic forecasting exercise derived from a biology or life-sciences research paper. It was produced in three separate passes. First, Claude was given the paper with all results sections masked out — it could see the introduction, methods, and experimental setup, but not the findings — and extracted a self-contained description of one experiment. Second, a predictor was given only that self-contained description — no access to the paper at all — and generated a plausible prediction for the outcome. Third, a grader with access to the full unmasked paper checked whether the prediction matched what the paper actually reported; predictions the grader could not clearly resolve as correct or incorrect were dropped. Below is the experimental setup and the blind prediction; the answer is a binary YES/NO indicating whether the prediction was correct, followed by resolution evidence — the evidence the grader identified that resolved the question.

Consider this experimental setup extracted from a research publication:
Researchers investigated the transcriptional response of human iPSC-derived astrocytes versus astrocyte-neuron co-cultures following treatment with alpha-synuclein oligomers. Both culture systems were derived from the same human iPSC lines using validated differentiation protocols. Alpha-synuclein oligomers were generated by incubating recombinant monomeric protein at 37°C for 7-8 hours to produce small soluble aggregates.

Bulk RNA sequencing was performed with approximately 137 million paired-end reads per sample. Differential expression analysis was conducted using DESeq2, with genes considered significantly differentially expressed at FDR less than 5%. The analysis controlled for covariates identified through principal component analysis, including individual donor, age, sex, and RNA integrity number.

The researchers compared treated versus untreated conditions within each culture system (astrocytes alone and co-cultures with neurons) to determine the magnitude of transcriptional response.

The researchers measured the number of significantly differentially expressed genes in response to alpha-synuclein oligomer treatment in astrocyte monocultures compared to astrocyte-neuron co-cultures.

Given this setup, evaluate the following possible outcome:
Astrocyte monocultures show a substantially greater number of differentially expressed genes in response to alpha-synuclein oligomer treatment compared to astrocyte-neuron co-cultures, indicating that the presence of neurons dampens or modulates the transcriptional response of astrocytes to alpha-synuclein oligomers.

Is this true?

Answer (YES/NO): YES